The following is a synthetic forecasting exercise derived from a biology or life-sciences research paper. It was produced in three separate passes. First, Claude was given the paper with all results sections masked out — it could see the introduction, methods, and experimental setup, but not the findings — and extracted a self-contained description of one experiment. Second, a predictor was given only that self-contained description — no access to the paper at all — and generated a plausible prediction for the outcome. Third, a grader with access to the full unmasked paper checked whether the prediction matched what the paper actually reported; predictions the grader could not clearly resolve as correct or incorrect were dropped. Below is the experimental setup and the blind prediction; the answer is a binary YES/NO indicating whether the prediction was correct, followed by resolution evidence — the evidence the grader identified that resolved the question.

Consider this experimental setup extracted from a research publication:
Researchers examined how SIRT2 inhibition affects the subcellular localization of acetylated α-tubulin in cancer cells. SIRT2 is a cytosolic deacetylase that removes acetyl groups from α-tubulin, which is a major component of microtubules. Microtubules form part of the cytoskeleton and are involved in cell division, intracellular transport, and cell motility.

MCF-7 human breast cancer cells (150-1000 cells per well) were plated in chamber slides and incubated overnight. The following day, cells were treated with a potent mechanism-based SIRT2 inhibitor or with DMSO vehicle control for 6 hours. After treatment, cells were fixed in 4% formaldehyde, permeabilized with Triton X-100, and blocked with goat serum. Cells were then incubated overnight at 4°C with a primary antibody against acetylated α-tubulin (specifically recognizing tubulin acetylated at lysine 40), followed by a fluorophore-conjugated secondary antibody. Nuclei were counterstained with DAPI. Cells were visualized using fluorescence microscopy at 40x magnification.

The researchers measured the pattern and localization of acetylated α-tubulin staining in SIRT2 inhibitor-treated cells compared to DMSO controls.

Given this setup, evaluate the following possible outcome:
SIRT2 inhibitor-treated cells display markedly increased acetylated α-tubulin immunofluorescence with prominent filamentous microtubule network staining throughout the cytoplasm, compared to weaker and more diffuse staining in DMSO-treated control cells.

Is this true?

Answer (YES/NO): NO